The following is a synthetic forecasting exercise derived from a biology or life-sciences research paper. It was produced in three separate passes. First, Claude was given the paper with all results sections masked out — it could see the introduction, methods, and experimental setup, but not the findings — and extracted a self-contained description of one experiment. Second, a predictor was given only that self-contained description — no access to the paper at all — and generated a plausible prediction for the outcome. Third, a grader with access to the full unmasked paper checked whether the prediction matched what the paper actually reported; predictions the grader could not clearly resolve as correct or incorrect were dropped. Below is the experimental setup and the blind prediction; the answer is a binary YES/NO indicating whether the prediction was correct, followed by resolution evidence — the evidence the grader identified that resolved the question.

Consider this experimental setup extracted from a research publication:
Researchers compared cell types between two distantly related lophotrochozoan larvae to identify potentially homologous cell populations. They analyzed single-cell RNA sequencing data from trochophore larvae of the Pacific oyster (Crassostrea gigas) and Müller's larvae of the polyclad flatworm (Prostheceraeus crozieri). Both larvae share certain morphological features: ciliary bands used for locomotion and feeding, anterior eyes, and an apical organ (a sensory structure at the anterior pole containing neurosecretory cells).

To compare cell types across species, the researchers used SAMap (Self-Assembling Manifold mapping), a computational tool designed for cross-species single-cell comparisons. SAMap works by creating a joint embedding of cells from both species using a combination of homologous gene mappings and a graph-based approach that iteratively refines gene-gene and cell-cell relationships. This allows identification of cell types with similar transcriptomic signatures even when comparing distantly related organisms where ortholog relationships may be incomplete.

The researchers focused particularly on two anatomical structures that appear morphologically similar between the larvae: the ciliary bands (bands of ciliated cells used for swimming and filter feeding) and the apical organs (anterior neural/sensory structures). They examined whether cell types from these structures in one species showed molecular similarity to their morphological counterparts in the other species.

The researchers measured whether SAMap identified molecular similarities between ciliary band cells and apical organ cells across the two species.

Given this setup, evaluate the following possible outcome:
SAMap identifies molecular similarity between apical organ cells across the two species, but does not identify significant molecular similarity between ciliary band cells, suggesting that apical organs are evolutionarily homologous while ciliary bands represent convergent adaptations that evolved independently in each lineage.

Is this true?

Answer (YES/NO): NO